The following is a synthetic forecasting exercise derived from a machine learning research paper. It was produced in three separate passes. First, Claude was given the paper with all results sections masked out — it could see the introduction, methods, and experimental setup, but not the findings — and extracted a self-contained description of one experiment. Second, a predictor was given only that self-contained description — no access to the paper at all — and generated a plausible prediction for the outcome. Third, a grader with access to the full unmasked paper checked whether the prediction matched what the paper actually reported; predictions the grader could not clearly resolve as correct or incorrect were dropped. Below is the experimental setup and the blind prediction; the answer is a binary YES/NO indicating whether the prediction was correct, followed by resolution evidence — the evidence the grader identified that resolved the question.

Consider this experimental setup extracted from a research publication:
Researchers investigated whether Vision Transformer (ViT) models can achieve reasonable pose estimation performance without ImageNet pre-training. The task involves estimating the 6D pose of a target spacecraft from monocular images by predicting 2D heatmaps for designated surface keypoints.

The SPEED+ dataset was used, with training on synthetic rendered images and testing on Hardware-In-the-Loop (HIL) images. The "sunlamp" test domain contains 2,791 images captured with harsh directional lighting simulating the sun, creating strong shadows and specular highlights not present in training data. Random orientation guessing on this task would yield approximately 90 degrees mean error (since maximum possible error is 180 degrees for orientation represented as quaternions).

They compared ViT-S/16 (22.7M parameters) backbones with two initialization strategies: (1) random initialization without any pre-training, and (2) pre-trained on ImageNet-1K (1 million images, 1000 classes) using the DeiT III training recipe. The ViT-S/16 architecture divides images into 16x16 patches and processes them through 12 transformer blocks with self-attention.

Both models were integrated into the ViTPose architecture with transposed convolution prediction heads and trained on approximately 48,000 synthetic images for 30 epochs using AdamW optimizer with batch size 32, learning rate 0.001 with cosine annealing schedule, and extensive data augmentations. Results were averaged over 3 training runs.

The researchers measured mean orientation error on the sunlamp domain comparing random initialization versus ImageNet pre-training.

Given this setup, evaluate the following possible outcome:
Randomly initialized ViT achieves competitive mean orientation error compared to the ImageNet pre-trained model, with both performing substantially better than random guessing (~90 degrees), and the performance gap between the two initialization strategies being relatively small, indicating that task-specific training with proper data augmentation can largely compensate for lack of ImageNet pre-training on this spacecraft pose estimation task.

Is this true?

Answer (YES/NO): NO